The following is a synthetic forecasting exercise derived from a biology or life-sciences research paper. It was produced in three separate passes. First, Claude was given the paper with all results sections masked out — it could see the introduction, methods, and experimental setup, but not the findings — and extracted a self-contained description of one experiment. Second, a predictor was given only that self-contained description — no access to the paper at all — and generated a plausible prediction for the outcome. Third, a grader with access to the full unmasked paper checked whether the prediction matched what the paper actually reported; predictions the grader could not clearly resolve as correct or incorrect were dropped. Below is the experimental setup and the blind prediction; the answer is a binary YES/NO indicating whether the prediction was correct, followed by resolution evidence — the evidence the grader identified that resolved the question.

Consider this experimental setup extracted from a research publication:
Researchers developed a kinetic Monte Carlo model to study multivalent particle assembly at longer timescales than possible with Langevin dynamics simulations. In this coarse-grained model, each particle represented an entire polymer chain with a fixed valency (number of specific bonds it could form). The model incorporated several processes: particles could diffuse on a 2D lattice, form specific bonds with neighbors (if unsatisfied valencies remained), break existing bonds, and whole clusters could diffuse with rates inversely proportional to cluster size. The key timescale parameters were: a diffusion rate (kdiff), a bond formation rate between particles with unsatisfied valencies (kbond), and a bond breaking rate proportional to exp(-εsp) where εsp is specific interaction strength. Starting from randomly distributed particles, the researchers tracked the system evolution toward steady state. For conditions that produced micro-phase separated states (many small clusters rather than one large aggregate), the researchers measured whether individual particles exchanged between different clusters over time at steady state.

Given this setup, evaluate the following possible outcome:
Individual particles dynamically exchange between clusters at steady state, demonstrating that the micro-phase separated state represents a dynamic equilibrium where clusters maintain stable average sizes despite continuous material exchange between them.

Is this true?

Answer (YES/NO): YES